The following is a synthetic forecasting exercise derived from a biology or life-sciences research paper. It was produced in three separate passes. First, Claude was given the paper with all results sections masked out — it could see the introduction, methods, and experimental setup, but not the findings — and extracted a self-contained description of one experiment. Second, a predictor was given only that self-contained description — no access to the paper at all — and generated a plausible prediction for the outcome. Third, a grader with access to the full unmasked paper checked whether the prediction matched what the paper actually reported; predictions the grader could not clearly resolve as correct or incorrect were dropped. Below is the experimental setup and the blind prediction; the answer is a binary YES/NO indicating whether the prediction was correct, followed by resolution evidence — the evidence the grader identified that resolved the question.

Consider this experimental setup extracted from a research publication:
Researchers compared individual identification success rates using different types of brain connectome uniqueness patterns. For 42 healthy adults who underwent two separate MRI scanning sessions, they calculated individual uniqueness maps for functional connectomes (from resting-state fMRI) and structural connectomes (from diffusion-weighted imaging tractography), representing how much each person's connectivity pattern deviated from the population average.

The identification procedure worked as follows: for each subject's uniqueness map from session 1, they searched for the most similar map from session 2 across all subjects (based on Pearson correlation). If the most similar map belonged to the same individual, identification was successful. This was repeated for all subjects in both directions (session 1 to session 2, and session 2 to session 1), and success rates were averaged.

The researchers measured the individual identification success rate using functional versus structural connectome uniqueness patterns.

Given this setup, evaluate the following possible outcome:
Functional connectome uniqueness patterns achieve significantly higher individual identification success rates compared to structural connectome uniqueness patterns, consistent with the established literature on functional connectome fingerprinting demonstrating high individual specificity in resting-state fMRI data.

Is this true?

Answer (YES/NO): NO